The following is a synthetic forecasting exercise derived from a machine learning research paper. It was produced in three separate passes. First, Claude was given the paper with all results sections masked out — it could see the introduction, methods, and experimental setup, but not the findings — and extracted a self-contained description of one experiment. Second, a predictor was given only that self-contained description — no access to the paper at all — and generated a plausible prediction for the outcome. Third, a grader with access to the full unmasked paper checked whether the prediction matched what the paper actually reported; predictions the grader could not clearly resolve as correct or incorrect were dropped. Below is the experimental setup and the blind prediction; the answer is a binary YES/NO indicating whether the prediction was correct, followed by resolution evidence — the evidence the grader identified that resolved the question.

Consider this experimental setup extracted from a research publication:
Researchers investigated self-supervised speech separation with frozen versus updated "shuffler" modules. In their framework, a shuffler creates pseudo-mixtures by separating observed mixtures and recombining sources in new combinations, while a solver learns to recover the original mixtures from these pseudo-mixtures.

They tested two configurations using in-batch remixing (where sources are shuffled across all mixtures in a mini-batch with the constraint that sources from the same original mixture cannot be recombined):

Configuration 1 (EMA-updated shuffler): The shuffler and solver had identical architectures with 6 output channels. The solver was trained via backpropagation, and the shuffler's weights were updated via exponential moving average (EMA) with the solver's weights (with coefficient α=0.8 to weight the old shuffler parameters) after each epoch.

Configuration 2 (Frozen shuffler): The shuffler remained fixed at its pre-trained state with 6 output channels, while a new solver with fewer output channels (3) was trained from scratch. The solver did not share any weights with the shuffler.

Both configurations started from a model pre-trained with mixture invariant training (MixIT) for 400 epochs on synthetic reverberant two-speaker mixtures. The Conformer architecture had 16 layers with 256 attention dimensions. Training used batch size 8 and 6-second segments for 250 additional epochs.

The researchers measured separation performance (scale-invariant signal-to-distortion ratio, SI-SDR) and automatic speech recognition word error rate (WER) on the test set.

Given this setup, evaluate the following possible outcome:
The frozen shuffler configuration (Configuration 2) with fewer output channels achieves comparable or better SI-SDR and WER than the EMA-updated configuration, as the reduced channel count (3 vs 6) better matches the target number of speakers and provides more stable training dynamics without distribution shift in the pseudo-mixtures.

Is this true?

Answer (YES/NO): NO